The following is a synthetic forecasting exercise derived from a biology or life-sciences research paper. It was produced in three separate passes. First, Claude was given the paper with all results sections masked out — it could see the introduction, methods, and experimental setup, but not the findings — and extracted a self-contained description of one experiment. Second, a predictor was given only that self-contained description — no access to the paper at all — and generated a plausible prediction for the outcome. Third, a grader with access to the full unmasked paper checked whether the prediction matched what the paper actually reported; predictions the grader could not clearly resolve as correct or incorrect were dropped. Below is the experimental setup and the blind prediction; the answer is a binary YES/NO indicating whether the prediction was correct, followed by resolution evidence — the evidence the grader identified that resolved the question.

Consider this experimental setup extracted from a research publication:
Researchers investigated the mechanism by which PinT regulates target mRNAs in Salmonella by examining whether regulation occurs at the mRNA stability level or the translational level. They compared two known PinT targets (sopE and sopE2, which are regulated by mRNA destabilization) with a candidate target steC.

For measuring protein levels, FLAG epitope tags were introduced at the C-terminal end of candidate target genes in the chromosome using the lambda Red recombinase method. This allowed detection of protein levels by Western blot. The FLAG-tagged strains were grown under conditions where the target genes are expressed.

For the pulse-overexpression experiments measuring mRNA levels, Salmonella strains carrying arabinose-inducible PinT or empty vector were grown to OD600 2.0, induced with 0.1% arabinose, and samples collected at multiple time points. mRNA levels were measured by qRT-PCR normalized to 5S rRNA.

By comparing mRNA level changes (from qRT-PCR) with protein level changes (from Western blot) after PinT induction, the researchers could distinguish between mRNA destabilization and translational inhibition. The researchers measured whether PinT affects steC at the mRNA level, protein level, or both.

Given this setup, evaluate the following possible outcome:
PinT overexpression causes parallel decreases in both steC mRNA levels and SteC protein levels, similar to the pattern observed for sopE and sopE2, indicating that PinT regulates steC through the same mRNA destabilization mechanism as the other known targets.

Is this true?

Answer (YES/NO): NO